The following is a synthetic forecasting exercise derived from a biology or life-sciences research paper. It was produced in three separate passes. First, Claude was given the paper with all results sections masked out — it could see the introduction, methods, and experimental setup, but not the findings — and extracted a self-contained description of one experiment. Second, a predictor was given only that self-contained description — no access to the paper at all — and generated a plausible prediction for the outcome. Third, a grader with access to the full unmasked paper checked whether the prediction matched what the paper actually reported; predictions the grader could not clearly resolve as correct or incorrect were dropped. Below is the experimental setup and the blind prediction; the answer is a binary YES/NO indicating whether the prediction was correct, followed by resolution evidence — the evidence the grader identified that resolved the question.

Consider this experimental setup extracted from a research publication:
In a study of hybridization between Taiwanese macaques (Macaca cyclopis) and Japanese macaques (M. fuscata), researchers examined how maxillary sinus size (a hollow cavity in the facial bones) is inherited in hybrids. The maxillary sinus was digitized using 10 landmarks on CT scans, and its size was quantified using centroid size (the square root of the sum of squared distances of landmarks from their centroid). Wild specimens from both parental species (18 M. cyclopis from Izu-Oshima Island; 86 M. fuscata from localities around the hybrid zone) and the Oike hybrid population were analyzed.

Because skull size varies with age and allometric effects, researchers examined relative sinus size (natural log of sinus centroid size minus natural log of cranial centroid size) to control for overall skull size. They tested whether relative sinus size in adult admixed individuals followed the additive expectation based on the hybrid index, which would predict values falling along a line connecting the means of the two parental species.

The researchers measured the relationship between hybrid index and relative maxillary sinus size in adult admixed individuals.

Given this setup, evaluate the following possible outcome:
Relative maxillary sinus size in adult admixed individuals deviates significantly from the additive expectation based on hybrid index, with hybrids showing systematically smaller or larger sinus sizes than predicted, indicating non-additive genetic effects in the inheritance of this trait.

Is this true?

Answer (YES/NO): YES